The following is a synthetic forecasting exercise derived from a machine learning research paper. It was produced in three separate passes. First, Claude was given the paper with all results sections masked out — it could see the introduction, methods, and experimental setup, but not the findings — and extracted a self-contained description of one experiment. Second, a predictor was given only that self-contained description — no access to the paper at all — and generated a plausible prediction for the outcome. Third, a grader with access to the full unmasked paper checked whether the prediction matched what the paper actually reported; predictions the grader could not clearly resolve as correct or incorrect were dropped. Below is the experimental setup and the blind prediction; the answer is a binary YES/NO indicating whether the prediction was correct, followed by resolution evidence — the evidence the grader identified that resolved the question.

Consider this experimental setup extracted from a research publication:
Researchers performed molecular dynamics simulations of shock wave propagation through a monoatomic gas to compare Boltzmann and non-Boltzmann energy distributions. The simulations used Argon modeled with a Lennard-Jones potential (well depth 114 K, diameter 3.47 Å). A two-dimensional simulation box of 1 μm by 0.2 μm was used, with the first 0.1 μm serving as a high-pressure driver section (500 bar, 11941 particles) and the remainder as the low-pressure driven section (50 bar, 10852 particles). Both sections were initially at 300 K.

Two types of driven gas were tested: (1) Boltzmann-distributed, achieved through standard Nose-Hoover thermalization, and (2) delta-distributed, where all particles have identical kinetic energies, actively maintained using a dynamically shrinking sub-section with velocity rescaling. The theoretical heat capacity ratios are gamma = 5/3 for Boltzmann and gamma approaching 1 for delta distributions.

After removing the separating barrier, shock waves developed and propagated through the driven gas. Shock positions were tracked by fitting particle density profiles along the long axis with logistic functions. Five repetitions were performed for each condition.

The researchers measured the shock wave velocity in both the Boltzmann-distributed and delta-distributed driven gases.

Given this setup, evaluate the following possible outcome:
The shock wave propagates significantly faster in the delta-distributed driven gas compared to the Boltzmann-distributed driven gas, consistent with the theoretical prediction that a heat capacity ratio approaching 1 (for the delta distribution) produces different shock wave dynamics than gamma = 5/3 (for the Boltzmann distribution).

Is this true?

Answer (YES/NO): NO